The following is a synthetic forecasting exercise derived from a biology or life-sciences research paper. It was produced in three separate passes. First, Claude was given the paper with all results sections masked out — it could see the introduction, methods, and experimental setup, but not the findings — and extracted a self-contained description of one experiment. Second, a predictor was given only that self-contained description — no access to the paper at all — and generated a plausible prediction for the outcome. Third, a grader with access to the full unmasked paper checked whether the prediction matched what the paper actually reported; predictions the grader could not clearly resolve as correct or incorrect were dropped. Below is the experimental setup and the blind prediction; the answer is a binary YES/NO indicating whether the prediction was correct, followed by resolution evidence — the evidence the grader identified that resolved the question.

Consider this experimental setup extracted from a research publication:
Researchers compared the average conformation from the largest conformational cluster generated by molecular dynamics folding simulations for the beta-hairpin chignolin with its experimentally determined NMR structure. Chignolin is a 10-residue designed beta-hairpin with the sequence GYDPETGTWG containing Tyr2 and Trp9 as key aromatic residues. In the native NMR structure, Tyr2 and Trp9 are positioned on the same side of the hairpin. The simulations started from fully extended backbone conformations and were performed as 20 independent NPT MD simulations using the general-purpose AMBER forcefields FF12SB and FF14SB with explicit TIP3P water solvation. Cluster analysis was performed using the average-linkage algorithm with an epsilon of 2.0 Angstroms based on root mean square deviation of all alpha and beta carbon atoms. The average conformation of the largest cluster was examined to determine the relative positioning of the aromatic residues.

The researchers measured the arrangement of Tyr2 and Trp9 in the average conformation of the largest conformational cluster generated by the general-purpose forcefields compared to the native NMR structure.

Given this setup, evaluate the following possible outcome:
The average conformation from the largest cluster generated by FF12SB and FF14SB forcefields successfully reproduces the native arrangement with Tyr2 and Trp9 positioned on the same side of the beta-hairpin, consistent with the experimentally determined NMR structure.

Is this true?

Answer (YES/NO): NO